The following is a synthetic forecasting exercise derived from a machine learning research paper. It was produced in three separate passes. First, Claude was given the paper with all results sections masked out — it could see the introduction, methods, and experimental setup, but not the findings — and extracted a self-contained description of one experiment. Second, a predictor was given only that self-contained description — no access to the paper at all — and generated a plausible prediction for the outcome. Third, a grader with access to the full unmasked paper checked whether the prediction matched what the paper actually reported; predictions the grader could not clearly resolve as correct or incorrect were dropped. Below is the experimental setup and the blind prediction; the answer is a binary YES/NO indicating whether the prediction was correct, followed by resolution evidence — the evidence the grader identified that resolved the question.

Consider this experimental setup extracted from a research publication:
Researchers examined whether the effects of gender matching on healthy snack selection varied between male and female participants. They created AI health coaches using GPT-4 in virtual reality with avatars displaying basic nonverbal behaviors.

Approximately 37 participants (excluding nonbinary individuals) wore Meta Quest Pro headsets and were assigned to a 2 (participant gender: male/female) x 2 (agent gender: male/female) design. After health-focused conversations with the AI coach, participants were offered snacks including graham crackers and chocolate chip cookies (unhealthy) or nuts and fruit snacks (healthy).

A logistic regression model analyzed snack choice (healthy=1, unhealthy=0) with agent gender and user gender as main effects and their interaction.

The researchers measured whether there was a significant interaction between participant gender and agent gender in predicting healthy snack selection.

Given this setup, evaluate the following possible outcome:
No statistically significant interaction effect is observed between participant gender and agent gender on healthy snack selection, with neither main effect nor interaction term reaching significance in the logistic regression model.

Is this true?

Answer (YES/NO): NO